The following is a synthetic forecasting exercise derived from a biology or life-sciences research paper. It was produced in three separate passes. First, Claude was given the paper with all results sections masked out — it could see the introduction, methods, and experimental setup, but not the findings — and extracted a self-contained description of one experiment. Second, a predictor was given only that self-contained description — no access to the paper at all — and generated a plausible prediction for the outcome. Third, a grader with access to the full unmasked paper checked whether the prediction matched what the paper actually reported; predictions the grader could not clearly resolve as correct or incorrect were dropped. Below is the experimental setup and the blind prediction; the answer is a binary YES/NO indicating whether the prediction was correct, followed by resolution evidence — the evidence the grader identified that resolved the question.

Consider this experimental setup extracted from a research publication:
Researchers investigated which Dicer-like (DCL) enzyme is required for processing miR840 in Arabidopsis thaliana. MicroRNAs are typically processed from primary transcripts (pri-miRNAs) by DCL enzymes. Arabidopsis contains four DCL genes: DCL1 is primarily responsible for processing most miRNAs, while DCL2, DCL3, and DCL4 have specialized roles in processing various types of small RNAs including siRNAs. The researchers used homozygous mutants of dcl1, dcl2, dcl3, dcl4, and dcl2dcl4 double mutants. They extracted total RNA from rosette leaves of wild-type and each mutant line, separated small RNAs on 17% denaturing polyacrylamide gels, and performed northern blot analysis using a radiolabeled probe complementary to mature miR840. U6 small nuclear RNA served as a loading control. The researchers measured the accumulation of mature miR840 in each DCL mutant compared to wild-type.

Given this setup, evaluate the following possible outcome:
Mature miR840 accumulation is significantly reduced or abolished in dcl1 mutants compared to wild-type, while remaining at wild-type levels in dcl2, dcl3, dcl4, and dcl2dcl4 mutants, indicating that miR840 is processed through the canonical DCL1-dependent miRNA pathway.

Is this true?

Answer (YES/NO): NO